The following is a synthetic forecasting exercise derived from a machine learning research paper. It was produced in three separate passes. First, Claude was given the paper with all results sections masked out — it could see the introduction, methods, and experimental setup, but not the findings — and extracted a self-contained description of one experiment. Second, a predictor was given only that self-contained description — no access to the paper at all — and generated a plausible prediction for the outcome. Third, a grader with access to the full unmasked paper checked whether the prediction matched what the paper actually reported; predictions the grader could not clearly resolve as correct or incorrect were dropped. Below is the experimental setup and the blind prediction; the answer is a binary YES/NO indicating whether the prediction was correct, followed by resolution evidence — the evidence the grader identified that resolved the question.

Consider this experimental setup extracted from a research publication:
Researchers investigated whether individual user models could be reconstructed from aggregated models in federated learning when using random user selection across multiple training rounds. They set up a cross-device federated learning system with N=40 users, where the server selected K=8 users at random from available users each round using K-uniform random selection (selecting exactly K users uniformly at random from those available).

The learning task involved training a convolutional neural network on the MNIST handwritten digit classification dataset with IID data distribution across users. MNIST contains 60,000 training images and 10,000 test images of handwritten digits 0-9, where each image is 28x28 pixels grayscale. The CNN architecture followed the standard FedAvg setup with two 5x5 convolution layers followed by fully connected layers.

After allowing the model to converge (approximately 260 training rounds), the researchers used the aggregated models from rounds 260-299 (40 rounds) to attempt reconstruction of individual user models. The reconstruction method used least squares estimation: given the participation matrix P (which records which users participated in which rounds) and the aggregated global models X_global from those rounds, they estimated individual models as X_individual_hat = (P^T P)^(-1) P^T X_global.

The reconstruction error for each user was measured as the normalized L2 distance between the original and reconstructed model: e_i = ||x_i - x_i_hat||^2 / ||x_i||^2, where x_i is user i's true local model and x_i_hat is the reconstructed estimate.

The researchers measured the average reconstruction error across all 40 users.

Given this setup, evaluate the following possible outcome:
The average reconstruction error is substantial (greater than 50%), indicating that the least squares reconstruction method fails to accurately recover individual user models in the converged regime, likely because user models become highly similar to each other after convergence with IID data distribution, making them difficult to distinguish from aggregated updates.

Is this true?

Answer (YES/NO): NO